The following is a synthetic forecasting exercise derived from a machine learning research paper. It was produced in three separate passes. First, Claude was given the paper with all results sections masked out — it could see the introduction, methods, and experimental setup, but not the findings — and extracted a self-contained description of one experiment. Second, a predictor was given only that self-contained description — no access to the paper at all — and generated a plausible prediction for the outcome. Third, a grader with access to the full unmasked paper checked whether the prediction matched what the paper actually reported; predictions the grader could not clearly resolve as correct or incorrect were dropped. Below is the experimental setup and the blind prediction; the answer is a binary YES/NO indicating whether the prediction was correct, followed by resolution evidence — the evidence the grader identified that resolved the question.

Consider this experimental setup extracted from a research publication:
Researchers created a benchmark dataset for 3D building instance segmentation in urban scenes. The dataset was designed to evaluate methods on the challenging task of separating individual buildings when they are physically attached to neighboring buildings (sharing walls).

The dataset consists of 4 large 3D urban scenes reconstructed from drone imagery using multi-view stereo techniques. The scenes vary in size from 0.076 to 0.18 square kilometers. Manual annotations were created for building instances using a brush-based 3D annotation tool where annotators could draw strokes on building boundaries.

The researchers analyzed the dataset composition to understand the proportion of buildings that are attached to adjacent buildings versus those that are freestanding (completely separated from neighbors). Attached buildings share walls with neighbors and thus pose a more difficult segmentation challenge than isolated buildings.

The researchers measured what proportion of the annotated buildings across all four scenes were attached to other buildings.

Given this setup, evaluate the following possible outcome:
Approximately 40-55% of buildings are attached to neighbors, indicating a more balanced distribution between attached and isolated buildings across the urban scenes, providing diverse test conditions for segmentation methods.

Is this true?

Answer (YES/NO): NO